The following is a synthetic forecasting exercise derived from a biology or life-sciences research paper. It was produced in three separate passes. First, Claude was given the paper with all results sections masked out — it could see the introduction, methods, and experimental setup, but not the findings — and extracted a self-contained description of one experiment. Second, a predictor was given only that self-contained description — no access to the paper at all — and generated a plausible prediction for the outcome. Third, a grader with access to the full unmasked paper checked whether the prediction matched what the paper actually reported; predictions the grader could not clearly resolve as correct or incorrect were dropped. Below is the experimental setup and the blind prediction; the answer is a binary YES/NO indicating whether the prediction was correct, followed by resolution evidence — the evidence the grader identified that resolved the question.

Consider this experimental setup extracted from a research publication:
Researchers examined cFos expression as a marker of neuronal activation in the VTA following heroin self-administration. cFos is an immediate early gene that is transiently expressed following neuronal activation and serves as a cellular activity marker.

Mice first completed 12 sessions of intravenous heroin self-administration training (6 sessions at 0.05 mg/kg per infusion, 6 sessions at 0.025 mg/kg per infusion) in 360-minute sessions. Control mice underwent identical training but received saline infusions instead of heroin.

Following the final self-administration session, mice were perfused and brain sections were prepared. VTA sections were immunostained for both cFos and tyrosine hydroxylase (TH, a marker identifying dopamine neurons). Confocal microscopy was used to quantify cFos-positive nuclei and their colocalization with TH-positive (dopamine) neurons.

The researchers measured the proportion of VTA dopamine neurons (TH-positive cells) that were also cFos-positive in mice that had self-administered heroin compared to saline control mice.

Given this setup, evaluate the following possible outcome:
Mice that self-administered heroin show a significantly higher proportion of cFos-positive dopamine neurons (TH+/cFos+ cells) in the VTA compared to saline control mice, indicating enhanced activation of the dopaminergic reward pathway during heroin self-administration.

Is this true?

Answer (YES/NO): YES